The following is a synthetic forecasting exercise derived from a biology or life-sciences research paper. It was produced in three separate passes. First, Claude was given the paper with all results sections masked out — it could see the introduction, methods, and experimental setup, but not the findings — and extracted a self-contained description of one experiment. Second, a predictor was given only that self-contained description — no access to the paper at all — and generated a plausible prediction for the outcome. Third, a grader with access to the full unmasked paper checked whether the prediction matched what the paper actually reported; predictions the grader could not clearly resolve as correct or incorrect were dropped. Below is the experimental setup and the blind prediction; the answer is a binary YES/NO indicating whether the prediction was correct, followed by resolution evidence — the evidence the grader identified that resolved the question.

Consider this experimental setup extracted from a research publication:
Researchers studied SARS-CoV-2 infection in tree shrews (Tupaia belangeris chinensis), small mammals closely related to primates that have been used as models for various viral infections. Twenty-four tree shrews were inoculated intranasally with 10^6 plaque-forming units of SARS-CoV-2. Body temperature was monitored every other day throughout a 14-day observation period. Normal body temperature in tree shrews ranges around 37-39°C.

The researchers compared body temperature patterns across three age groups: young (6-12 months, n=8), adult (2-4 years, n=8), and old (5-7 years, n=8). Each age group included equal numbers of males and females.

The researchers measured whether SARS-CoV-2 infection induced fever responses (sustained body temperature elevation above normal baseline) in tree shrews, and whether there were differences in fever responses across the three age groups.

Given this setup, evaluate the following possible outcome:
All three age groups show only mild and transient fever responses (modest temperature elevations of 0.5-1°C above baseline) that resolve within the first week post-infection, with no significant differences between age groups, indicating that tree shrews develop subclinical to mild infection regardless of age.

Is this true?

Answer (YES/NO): NO